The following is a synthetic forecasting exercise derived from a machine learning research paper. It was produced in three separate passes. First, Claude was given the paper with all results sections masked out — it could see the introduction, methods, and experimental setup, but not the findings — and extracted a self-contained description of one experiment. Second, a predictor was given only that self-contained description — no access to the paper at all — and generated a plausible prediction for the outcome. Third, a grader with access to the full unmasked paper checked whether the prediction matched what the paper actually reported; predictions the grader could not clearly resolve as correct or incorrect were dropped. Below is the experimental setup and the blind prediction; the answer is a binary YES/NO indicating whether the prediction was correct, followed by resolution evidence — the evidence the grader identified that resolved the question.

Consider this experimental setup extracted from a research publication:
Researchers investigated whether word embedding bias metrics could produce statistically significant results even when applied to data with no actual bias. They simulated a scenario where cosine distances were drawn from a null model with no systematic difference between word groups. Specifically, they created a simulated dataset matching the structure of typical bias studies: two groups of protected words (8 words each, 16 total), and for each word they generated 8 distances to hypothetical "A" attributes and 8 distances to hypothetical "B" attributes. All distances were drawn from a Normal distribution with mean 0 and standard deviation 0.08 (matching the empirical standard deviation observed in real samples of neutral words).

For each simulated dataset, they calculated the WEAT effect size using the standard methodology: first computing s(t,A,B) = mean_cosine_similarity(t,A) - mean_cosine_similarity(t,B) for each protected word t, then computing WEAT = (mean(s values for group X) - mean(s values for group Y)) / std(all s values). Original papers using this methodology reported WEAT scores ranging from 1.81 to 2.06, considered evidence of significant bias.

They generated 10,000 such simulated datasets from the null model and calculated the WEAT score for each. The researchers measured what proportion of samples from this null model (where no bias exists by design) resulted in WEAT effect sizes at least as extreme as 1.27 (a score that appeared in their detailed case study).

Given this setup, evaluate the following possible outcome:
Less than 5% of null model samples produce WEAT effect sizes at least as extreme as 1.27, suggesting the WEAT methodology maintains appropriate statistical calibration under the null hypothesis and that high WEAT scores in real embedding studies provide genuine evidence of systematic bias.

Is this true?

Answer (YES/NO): NO